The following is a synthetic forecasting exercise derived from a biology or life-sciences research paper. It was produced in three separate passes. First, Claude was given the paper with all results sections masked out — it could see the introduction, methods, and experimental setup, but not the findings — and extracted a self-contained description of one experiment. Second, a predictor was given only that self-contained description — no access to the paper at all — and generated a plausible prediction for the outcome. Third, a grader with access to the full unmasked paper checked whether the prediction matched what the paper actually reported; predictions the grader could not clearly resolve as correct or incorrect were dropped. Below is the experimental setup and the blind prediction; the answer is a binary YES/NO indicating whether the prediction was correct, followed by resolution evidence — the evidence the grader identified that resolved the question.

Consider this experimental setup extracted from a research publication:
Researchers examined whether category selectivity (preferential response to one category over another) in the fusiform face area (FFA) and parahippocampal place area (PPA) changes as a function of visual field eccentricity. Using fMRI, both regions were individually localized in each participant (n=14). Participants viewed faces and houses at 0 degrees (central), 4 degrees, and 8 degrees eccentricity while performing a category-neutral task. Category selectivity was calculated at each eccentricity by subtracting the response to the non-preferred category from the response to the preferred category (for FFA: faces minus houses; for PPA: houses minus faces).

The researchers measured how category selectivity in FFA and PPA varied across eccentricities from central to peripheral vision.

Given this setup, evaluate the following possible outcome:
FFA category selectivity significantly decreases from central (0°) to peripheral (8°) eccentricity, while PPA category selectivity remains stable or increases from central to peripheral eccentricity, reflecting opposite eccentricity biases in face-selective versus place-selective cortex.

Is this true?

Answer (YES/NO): NO